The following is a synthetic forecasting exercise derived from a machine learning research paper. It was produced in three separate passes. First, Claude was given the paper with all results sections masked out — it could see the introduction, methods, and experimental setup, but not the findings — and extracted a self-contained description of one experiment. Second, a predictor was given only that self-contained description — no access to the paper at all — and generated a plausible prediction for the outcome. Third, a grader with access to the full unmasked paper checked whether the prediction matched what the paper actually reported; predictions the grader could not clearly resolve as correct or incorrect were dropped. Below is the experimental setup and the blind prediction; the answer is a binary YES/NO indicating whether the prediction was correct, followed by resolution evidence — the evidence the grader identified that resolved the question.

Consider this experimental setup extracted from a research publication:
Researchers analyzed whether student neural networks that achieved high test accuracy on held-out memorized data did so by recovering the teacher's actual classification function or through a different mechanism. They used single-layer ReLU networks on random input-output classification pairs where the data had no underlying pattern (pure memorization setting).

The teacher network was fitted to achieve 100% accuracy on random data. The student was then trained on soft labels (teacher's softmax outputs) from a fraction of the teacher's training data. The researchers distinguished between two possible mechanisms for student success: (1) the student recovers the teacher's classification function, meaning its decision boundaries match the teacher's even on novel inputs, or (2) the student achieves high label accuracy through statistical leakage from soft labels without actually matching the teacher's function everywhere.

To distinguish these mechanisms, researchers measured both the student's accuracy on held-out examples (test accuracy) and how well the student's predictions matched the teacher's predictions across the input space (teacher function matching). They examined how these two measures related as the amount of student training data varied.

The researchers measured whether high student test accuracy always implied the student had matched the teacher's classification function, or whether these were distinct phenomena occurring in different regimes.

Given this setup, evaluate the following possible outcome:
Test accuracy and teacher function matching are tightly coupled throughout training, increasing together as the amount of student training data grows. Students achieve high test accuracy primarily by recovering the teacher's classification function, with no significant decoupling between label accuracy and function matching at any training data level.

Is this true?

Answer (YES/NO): NO